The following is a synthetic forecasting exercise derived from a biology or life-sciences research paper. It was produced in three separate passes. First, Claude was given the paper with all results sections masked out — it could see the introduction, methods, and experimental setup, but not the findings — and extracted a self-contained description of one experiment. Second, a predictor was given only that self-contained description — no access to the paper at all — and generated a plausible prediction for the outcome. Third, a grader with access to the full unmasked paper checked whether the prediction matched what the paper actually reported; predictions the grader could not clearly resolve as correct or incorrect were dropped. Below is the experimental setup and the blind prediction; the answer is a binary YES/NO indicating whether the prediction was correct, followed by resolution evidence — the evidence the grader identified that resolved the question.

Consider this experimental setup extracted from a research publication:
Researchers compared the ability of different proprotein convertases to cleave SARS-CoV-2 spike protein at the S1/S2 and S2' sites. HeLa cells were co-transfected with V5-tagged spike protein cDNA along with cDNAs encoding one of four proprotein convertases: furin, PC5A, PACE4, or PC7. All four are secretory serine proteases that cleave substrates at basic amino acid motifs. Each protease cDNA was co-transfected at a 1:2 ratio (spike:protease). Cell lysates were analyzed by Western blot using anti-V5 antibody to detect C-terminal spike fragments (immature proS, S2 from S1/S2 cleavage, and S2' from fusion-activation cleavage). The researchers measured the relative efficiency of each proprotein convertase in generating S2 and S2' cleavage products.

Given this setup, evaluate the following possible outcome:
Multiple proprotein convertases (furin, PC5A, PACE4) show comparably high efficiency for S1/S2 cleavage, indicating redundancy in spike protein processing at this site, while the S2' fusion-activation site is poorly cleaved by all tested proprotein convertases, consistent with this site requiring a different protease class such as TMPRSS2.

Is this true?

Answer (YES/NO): NO